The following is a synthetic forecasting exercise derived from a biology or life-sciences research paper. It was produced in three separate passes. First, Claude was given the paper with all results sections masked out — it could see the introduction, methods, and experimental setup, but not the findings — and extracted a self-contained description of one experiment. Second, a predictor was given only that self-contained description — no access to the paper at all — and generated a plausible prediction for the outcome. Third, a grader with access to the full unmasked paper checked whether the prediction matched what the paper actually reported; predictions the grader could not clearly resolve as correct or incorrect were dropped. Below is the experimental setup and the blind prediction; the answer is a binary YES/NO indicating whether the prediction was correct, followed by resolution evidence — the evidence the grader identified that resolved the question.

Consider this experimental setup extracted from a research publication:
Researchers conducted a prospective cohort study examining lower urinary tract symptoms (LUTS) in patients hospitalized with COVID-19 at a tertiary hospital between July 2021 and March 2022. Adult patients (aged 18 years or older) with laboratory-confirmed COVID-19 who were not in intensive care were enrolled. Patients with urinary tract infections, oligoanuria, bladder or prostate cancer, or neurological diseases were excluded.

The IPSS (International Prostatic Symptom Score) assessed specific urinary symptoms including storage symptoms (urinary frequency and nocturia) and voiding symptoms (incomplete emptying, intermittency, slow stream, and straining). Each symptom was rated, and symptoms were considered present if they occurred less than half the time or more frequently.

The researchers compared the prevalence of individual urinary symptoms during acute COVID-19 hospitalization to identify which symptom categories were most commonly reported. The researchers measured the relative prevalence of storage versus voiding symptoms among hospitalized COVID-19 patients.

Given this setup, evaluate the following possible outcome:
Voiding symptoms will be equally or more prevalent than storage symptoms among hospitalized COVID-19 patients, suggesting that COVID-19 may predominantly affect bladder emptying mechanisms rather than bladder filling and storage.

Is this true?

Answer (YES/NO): NO